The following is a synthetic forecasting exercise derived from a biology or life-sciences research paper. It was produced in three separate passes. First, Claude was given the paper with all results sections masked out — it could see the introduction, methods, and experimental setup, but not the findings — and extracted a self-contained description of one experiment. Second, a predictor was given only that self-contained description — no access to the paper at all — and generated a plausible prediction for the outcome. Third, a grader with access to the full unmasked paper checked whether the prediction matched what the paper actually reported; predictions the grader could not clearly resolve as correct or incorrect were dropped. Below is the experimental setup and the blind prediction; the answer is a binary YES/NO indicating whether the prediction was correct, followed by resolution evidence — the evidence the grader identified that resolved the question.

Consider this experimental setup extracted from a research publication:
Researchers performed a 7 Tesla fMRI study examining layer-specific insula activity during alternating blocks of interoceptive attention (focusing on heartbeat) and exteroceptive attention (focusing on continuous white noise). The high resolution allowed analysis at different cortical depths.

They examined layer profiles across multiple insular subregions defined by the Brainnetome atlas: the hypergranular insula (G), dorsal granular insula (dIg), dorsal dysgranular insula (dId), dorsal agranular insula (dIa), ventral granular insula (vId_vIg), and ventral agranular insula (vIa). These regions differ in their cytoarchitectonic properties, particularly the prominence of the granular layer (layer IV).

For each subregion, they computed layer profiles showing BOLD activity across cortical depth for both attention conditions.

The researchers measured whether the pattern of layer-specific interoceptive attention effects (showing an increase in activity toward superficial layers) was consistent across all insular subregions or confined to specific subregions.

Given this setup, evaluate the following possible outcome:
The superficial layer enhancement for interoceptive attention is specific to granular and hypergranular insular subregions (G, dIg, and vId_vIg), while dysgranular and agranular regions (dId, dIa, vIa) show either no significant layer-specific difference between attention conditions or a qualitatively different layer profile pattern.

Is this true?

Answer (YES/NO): NO